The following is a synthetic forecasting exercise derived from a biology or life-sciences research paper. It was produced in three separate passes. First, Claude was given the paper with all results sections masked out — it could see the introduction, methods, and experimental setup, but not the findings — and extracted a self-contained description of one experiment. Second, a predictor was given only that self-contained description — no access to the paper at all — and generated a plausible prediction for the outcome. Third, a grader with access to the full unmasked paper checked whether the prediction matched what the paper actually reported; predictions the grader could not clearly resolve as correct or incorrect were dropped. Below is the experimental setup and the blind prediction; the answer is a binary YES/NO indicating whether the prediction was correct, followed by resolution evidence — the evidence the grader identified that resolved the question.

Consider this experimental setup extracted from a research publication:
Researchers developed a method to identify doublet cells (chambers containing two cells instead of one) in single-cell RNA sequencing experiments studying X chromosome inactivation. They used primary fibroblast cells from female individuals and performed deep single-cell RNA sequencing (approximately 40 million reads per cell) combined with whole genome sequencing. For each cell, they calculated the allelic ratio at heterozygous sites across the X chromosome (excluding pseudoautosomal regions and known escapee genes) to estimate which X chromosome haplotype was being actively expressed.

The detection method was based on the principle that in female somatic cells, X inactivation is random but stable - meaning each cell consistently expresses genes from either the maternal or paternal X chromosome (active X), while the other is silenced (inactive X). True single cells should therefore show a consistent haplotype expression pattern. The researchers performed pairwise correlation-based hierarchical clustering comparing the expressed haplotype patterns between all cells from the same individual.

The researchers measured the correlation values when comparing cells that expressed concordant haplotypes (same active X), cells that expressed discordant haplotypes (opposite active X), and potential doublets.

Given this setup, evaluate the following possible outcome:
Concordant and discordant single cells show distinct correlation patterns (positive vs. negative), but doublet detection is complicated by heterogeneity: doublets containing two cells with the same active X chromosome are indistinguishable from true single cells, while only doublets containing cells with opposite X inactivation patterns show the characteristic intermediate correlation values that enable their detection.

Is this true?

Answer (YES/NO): YES